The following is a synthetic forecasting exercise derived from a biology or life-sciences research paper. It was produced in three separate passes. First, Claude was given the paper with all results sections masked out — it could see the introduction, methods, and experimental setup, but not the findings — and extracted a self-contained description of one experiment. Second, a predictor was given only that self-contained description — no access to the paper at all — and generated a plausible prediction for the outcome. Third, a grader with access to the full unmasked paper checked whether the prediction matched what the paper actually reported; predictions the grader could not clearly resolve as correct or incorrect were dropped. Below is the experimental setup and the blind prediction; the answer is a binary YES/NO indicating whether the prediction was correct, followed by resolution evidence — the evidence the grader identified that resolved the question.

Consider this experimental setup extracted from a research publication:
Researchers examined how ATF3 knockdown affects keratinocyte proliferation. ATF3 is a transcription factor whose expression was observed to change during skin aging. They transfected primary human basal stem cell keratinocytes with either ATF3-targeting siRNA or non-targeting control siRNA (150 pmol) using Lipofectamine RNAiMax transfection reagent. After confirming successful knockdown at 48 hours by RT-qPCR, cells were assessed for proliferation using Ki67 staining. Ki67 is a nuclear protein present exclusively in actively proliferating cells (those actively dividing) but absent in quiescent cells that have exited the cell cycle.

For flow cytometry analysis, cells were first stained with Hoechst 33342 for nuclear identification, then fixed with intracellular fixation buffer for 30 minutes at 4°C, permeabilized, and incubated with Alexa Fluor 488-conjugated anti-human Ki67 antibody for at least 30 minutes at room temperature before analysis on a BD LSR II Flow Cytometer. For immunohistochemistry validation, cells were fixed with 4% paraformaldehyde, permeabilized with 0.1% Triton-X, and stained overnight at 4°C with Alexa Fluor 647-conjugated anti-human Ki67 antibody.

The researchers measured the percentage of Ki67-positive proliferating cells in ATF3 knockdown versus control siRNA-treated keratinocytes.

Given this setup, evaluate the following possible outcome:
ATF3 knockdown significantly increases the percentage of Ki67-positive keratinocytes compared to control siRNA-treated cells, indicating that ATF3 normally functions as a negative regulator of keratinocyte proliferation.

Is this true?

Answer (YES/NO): NO